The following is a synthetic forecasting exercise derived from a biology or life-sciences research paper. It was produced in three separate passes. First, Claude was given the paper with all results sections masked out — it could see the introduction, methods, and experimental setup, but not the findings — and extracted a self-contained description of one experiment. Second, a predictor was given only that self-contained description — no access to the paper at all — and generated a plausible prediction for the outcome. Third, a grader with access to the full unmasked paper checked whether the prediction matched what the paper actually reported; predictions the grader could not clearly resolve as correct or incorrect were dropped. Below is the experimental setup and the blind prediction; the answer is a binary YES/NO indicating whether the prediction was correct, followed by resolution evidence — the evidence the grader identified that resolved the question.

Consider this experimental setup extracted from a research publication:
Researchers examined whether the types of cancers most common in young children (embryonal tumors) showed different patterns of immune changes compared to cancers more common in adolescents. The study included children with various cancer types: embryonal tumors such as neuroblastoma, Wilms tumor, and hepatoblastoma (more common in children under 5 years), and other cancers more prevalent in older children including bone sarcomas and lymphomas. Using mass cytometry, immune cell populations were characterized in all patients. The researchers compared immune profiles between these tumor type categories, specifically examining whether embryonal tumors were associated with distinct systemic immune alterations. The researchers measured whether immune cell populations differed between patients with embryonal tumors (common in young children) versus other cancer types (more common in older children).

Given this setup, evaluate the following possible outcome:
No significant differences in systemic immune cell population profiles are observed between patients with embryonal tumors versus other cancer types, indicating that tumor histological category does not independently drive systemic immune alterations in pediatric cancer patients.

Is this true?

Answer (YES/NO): YES